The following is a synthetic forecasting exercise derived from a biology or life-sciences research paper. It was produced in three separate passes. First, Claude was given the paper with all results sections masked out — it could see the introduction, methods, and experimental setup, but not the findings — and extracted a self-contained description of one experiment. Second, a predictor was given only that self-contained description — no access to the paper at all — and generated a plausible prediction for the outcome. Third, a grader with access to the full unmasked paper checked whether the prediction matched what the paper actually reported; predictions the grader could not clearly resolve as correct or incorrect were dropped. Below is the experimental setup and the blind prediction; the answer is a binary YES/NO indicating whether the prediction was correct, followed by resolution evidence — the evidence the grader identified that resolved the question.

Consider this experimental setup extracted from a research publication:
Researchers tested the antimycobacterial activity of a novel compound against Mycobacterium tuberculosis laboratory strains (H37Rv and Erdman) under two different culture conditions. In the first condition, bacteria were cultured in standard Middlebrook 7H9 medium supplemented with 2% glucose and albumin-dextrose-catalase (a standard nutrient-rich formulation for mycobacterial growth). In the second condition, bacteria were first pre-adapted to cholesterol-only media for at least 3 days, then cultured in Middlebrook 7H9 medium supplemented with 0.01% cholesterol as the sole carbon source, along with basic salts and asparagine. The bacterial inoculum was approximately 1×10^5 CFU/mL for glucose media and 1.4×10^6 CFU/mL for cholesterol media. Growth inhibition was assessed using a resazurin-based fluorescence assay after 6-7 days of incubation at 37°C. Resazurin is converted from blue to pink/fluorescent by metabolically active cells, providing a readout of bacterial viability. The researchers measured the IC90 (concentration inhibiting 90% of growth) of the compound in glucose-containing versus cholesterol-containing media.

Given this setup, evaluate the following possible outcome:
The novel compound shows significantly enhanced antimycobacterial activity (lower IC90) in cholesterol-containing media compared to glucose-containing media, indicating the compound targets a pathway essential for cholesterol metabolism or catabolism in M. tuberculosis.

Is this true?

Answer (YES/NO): YES